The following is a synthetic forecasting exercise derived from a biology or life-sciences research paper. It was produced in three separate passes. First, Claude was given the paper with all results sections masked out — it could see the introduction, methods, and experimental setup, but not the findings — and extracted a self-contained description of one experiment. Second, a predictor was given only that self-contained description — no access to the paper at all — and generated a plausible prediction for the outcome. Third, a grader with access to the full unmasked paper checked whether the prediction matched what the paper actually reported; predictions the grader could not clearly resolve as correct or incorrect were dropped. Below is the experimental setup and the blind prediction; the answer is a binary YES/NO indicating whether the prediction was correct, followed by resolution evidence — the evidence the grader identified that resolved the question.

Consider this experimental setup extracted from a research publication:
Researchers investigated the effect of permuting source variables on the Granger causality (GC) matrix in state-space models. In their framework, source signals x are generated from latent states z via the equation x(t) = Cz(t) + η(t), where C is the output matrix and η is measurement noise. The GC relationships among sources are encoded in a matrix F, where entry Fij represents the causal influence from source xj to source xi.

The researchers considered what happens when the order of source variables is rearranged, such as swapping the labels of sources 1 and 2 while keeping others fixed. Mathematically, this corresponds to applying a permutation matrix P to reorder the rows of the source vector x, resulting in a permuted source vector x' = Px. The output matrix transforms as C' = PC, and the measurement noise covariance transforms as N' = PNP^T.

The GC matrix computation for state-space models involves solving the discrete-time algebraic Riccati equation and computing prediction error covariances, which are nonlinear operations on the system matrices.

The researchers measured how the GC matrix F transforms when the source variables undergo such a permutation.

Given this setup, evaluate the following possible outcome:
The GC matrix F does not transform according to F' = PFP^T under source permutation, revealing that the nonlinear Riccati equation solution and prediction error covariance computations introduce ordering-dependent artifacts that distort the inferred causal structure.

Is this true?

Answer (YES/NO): NO